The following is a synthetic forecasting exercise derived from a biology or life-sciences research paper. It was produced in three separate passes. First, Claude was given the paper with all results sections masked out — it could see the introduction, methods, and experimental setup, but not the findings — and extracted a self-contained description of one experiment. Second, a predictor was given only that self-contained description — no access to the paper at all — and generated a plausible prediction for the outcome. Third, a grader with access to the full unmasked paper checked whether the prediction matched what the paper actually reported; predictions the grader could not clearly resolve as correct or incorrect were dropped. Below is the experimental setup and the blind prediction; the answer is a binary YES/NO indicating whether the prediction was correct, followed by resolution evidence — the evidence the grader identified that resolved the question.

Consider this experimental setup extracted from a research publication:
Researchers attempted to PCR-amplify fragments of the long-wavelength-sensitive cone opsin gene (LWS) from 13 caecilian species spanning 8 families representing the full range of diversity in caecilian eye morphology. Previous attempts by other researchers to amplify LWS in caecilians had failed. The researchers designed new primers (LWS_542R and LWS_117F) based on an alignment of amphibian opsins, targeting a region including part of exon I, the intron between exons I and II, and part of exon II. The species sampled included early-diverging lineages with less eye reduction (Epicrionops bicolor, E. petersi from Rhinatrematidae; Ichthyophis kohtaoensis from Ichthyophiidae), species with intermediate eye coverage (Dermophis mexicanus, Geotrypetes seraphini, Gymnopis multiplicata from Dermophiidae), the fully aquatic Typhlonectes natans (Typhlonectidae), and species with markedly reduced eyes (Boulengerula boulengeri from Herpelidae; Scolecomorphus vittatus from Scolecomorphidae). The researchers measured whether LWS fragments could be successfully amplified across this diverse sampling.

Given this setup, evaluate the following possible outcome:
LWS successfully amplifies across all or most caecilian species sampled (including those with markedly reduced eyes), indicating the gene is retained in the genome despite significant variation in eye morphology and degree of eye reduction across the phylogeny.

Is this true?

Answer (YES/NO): YES